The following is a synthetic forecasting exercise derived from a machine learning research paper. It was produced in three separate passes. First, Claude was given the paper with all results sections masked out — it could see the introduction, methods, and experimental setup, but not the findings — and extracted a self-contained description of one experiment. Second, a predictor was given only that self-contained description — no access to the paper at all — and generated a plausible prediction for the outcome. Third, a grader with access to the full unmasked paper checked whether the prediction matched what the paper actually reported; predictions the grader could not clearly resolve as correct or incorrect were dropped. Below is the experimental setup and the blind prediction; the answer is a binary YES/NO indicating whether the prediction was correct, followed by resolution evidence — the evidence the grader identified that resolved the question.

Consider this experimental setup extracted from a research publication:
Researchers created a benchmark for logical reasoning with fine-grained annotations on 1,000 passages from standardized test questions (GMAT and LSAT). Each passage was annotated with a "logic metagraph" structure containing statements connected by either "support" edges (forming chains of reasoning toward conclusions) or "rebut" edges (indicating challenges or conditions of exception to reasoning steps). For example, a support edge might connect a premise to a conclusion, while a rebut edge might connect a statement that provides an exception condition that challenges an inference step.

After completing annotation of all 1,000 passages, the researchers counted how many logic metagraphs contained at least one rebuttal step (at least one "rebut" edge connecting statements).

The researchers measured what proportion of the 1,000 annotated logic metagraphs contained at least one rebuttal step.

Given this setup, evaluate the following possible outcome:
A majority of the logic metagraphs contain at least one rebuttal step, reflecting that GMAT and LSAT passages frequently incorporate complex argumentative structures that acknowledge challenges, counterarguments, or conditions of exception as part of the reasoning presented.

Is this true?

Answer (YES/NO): NO